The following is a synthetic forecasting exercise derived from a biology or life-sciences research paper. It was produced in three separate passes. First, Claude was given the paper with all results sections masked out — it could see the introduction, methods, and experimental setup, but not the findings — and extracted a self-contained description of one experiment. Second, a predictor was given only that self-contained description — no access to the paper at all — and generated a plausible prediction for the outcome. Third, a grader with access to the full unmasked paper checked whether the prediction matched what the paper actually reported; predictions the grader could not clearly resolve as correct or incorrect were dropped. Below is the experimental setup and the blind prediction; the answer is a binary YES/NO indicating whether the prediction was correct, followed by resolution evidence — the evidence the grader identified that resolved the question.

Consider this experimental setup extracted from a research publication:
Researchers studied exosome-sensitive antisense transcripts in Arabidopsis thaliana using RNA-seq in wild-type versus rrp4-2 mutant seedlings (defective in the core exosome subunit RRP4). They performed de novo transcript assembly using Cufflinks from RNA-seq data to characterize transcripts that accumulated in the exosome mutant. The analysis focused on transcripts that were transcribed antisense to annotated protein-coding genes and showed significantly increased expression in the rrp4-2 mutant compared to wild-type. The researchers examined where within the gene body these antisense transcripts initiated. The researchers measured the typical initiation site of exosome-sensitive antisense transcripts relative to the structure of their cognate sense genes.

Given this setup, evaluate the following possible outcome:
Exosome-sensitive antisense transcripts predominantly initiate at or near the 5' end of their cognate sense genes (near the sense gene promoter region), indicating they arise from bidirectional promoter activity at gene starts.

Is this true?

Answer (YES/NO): NO